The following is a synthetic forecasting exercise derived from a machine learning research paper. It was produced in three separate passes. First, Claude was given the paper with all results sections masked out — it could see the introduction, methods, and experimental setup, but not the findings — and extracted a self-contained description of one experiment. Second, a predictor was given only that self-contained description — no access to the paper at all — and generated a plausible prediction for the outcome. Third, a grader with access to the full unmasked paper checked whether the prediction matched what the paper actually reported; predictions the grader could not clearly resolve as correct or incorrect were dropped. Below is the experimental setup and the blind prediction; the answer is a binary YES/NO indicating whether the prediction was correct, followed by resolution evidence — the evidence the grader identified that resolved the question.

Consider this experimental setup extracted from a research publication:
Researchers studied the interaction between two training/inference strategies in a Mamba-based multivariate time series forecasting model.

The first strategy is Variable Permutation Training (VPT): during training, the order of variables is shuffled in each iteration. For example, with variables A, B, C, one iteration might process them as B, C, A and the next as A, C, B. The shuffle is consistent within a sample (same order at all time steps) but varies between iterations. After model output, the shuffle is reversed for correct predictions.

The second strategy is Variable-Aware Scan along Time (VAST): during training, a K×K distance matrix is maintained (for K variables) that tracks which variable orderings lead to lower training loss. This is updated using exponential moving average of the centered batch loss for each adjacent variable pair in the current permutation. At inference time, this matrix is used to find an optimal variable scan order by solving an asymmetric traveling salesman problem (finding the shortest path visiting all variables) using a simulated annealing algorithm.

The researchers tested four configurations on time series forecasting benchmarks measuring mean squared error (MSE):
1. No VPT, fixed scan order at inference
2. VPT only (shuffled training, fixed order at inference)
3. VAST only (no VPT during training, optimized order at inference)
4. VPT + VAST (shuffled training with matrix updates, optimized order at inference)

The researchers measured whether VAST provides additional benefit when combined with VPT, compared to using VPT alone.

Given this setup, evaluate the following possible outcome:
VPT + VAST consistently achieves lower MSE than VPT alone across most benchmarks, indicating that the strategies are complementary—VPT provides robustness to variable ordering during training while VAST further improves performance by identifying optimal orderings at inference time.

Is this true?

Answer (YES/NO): YES